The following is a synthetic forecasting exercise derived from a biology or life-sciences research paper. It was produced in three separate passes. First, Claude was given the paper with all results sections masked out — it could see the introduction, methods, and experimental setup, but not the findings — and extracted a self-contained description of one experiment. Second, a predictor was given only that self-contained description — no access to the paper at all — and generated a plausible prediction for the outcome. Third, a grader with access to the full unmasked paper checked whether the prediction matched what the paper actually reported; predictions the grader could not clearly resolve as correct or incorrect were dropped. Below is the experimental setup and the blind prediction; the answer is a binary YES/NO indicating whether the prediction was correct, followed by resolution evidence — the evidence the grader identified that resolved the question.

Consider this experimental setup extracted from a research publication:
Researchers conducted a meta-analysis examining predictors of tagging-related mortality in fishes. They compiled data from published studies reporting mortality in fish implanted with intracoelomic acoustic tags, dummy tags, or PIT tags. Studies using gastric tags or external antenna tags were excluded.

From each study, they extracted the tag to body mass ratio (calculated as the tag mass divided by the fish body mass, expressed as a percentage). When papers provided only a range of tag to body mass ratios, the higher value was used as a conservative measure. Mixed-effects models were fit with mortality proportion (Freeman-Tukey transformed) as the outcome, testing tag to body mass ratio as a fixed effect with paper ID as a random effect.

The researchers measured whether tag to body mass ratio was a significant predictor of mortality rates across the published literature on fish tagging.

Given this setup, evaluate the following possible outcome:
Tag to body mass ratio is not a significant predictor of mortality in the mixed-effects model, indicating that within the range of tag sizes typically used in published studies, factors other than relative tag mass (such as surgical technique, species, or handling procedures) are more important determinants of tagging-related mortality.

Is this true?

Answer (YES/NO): YES